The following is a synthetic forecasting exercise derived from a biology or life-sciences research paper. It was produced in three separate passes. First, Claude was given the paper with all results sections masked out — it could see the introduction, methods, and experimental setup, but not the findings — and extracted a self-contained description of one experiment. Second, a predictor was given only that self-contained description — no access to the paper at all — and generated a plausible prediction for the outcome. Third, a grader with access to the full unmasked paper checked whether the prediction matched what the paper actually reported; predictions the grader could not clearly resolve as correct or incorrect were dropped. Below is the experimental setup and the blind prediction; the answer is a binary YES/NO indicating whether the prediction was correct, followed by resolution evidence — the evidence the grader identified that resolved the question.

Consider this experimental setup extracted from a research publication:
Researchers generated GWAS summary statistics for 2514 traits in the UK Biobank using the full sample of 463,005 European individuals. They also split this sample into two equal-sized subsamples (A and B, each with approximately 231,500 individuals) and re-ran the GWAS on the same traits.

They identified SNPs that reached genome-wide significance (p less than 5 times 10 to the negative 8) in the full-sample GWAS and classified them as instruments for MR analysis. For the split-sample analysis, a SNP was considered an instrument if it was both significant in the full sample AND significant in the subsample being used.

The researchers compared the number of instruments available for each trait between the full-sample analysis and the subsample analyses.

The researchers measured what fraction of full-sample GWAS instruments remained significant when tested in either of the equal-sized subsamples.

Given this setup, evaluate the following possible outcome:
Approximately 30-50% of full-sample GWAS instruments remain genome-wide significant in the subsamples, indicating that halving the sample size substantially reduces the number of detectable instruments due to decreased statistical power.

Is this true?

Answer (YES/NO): YES